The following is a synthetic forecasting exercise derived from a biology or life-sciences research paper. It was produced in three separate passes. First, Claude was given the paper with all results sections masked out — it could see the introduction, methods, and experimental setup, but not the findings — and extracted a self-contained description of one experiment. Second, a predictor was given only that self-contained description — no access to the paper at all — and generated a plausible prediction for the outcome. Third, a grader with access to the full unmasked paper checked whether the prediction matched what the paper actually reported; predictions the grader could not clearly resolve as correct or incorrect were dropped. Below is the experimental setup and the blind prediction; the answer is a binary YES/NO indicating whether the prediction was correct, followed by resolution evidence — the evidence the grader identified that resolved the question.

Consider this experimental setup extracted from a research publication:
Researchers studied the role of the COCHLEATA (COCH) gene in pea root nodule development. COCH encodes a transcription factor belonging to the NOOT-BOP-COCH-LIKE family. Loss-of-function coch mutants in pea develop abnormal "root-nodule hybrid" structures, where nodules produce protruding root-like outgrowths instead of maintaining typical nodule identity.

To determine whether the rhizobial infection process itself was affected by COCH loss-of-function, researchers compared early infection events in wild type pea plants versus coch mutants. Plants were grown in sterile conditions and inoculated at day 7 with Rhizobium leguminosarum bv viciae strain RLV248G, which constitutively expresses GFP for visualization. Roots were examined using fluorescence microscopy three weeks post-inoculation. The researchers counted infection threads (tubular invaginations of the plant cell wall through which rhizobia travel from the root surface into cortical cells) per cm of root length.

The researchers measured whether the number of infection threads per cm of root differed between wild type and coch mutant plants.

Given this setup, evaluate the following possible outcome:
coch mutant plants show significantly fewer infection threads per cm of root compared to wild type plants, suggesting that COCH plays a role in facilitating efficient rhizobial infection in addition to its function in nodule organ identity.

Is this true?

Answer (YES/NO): NO